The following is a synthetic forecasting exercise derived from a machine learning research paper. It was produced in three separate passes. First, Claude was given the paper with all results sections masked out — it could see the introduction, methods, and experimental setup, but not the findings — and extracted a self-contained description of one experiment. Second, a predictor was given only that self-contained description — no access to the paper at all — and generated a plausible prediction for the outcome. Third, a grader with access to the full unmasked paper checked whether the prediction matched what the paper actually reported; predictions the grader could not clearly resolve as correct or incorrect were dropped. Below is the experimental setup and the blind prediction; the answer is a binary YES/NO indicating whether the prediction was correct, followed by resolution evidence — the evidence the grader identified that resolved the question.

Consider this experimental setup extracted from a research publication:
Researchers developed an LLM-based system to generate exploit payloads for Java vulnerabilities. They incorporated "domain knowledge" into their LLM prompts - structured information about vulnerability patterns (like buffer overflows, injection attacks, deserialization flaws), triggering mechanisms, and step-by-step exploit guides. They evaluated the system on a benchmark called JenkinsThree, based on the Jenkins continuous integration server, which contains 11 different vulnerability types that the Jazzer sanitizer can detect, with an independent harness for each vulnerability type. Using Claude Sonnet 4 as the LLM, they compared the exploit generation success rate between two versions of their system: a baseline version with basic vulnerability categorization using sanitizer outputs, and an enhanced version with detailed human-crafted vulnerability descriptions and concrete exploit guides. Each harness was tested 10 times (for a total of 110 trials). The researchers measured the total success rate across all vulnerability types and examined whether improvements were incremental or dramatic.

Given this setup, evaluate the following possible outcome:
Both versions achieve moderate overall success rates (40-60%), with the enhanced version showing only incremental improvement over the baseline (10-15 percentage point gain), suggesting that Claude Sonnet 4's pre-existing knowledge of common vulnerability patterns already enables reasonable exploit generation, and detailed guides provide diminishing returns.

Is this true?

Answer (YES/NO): NO